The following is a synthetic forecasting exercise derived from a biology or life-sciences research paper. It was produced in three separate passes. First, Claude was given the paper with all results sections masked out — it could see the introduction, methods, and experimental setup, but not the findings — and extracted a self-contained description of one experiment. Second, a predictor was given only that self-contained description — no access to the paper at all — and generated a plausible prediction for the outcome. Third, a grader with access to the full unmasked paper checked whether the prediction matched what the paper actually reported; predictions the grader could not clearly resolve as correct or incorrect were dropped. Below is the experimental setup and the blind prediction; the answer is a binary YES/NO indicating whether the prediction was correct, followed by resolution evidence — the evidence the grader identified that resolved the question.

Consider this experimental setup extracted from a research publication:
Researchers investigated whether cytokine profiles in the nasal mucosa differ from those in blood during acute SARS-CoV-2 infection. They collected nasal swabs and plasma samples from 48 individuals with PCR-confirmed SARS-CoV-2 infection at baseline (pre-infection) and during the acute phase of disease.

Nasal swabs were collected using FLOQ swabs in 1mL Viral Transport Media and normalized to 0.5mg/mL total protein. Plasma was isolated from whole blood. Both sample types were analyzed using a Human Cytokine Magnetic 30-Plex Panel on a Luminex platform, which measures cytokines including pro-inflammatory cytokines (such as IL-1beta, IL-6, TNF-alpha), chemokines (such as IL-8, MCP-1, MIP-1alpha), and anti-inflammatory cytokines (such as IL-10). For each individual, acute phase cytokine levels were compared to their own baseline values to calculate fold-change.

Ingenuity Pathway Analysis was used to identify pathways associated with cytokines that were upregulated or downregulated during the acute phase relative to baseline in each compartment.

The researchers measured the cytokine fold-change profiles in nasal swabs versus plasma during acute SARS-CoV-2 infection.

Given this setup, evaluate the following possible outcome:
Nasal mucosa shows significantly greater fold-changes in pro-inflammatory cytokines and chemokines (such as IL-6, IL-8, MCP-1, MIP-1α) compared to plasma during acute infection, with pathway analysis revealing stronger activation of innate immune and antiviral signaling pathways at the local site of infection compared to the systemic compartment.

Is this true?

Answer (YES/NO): NO